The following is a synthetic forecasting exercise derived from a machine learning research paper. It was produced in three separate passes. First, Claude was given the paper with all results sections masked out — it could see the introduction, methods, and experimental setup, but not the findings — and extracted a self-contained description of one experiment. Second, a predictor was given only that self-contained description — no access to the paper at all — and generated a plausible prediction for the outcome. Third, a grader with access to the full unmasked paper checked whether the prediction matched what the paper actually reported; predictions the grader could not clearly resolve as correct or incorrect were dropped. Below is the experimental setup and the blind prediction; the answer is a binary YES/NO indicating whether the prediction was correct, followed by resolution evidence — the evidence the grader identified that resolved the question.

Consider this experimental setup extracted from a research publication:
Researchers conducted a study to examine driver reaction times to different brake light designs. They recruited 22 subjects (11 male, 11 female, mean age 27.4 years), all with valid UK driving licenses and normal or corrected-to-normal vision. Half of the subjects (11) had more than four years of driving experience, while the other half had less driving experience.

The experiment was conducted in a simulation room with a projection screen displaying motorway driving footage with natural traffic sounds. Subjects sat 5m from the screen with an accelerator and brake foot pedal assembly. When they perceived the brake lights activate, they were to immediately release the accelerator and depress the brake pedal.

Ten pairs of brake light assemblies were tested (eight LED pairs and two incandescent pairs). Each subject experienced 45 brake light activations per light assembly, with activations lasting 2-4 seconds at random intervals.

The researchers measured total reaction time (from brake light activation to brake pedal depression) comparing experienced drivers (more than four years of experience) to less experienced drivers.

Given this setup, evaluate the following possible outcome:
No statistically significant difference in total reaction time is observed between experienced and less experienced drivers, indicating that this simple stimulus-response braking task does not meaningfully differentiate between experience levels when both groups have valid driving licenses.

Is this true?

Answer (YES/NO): NO